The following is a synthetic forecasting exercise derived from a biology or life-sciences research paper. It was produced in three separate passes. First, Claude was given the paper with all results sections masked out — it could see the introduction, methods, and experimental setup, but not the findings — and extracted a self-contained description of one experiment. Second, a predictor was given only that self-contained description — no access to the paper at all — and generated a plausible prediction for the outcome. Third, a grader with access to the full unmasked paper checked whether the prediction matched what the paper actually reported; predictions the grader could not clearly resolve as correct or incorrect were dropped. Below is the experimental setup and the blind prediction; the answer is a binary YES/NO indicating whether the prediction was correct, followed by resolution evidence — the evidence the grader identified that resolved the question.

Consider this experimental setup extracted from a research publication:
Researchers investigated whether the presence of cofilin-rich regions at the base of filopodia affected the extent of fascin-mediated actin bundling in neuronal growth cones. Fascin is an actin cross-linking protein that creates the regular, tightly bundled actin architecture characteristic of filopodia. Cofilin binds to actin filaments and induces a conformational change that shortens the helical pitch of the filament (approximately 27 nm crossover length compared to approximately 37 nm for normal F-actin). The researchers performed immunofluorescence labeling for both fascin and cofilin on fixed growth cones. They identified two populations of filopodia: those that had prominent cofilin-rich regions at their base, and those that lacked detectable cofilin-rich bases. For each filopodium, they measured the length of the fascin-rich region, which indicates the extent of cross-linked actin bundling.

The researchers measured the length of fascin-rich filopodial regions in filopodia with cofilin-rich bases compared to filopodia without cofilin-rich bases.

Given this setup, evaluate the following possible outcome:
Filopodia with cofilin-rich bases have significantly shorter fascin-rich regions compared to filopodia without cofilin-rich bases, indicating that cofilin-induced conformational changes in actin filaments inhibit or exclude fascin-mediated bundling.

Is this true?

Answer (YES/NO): NO